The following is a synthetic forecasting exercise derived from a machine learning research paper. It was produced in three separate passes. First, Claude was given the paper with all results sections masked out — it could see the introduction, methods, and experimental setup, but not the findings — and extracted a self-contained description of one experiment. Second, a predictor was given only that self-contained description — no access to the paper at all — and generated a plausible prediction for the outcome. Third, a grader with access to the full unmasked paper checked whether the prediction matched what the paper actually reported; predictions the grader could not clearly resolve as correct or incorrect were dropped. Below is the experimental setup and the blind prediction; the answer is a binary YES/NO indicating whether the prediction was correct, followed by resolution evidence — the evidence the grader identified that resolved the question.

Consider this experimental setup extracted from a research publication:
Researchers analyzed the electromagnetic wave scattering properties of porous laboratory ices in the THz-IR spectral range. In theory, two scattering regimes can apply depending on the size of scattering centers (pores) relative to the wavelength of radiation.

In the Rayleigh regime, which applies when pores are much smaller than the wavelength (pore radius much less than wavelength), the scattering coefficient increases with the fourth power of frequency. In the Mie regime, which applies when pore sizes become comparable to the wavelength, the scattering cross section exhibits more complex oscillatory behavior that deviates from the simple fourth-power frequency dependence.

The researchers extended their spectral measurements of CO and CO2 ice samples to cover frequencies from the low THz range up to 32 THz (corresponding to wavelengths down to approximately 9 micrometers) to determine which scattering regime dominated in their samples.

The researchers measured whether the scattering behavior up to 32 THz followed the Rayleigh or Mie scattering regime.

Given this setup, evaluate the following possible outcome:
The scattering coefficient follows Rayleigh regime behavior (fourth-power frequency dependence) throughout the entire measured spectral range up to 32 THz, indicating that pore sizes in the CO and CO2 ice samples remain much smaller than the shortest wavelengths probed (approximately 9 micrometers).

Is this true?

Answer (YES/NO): NO